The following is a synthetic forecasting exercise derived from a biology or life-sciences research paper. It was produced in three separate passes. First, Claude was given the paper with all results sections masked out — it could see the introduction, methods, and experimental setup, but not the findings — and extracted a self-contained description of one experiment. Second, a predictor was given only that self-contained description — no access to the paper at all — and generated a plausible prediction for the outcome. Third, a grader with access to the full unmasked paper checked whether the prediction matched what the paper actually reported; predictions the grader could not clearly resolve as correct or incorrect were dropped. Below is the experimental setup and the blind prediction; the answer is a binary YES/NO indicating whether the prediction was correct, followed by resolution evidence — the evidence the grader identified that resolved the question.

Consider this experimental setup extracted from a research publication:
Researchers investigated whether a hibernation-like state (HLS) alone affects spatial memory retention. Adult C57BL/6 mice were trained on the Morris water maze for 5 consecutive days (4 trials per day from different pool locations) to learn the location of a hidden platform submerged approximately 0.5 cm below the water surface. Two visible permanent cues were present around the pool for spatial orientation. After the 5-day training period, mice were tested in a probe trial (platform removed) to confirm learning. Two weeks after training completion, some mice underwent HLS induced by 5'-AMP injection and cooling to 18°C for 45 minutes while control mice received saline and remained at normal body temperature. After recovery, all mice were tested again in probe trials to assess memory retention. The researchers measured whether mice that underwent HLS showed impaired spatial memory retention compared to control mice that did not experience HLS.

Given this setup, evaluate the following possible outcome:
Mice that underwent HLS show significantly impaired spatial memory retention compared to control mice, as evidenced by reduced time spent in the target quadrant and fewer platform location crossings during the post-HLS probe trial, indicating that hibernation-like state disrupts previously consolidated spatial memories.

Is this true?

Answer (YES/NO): YES